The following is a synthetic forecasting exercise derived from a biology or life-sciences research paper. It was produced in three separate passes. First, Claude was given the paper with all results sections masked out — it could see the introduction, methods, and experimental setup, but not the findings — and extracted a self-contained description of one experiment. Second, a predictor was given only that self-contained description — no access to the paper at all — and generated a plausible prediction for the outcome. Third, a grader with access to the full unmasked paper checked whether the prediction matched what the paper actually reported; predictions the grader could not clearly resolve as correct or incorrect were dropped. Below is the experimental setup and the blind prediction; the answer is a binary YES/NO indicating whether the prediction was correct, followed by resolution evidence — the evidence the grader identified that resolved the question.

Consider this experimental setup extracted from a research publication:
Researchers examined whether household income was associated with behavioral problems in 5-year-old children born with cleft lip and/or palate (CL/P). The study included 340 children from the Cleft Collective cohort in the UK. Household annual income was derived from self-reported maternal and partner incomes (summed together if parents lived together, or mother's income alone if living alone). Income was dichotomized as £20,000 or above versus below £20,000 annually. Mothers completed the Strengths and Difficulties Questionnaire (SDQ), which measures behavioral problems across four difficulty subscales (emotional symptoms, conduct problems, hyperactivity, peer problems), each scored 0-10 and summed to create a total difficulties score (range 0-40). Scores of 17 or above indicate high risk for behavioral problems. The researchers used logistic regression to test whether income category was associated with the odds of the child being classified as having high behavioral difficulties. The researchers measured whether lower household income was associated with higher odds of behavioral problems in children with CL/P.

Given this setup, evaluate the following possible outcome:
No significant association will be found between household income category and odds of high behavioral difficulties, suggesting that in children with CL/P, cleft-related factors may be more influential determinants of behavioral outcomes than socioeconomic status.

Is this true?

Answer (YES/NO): YES